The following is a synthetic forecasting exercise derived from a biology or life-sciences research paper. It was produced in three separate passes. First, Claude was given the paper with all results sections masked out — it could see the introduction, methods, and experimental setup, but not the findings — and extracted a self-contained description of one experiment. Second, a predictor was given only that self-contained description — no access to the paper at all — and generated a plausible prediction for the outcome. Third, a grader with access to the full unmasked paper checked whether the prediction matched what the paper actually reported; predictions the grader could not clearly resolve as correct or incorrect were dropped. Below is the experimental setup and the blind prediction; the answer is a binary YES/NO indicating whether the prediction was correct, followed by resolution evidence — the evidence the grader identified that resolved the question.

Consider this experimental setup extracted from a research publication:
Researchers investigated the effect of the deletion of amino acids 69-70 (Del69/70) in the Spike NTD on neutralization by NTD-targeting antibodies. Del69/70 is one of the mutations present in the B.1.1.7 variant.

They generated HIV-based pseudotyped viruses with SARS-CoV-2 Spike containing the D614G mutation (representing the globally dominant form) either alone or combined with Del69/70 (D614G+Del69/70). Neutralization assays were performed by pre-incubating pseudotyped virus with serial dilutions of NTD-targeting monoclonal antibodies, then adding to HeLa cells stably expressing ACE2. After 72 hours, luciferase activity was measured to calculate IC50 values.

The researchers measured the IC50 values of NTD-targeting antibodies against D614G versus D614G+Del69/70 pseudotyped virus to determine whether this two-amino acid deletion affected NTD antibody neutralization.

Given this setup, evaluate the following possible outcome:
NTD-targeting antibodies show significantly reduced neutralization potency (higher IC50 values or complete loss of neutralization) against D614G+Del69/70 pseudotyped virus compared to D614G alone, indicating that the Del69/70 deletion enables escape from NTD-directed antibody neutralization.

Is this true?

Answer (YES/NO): NO